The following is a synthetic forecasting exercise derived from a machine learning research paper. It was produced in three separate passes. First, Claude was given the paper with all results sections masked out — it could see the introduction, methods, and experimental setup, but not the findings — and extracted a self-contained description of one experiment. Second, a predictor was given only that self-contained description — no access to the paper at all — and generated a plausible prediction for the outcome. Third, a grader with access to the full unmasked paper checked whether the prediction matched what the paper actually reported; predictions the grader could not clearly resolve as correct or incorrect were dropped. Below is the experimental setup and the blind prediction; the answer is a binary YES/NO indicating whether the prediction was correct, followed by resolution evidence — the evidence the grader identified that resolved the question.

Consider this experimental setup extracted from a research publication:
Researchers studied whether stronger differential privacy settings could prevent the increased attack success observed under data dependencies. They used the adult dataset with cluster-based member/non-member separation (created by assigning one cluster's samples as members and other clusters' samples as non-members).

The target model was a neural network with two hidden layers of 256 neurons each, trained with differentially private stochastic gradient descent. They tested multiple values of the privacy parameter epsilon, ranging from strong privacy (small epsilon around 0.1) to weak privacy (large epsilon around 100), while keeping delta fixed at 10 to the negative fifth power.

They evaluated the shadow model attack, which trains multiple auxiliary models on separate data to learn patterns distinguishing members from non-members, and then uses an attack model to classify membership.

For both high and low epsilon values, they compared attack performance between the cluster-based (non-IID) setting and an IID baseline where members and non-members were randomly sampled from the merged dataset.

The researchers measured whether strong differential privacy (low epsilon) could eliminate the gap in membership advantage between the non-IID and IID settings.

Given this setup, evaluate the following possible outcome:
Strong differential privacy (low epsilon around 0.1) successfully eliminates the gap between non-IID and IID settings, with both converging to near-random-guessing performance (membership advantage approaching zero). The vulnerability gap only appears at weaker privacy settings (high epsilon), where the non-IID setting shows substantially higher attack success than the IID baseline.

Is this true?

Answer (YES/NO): NO